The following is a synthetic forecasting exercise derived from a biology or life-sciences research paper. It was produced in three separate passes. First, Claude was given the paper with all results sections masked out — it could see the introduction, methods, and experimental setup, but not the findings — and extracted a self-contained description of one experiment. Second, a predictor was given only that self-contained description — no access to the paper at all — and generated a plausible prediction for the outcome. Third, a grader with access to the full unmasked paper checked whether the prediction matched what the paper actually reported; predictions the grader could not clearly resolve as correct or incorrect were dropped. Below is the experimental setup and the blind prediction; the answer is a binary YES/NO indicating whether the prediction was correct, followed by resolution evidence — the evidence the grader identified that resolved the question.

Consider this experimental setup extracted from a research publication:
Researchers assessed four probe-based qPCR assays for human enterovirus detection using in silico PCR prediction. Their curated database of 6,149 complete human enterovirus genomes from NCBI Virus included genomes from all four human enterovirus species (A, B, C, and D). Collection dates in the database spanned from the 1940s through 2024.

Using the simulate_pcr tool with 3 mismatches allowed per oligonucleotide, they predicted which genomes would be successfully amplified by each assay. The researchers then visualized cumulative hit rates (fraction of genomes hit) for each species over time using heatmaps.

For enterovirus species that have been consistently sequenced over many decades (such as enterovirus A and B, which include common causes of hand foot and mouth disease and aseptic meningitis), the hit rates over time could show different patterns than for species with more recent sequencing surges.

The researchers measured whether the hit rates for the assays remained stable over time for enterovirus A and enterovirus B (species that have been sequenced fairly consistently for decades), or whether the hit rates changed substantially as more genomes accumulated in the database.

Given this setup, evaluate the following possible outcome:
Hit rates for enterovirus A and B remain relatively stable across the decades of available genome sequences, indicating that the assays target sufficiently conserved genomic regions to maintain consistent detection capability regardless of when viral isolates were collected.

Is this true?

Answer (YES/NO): NO